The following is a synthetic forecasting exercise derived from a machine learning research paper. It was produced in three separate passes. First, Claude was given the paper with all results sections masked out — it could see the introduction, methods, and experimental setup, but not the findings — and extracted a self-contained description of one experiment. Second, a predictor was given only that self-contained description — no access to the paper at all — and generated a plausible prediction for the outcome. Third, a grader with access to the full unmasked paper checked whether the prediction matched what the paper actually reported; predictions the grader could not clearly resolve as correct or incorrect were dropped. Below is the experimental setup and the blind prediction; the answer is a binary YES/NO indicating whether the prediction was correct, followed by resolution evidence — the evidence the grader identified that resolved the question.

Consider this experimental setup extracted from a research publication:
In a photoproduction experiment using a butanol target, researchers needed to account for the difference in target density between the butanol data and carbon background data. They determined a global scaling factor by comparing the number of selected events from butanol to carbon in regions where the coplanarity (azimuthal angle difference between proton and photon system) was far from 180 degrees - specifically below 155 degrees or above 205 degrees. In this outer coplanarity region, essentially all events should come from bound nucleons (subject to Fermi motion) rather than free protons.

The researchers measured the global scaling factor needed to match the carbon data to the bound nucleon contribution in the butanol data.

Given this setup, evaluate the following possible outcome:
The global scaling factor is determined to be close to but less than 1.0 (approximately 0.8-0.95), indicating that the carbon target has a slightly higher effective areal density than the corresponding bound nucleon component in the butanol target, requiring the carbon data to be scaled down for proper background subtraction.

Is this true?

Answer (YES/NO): NO